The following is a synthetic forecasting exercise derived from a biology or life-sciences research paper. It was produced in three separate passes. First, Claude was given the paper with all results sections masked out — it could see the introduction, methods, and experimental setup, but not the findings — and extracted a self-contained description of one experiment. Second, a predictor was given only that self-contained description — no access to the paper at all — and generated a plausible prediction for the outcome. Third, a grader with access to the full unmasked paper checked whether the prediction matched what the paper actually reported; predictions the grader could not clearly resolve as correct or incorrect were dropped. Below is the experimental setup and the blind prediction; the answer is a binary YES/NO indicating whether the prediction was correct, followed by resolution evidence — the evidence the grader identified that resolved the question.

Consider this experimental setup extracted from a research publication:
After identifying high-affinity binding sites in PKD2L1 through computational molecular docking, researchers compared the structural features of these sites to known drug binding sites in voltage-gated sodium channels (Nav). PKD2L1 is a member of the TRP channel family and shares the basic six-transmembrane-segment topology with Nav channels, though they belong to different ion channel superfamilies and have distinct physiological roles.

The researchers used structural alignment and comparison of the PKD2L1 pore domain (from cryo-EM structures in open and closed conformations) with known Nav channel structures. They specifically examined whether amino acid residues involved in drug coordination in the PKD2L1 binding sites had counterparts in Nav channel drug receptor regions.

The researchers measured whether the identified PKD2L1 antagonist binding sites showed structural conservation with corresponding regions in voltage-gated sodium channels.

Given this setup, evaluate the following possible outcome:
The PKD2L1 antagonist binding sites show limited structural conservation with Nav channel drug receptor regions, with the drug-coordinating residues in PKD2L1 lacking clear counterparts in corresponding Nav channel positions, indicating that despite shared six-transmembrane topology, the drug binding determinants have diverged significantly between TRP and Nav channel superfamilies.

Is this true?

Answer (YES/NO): NO